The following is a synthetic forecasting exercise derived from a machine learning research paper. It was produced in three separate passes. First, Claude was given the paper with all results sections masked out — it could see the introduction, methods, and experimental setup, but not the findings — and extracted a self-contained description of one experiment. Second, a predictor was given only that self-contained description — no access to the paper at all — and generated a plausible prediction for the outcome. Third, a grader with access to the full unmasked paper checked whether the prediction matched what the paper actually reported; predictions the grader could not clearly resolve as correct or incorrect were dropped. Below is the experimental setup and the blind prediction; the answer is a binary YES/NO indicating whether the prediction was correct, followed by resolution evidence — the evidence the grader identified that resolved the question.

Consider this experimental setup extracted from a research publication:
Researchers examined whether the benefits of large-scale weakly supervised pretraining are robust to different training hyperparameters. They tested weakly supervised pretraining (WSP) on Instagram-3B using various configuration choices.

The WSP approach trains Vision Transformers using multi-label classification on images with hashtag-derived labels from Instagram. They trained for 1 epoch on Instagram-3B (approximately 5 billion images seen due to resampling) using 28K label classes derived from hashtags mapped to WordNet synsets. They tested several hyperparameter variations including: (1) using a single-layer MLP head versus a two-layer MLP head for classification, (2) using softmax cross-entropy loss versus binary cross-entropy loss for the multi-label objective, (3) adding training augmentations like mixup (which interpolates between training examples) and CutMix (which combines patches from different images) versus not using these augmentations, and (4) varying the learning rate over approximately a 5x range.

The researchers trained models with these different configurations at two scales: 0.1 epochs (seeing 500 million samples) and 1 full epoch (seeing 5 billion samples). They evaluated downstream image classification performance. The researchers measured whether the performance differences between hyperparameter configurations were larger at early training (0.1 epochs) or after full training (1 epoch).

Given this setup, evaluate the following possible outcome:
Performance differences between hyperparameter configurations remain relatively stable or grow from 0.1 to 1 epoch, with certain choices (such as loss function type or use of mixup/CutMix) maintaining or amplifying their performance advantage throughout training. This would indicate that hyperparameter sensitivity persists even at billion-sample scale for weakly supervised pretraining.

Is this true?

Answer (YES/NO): NO